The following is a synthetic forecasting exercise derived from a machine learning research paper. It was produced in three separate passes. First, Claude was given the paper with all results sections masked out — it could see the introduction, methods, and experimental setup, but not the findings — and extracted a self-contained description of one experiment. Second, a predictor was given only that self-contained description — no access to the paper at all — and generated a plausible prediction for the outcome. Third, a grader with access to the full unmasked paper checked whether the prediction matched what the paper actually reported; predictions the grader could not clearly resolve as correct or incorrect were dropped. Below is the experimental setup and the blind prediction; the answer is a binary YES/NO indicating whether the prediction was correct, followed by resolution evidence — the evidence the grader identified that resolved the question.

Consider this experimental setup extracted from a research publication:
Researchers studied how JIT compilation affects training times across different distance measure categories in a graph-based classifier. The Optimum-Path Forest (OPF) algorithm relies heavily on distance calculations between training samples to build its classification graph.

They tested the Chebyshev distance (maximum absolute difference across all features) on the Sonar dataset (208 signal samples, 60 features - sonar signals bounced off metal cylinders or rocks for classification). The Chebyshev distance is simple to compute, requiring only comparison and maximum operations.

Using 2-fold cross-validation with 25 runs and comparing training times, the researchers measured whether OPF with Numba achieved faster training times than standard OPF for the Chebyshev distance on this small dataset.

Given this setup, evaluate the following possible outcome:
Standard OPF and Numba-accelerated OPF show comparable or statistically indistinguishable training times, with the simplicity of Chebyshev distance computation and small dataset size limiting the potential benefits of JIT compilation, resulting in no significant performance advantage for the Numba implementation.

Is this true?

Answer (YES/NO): YES